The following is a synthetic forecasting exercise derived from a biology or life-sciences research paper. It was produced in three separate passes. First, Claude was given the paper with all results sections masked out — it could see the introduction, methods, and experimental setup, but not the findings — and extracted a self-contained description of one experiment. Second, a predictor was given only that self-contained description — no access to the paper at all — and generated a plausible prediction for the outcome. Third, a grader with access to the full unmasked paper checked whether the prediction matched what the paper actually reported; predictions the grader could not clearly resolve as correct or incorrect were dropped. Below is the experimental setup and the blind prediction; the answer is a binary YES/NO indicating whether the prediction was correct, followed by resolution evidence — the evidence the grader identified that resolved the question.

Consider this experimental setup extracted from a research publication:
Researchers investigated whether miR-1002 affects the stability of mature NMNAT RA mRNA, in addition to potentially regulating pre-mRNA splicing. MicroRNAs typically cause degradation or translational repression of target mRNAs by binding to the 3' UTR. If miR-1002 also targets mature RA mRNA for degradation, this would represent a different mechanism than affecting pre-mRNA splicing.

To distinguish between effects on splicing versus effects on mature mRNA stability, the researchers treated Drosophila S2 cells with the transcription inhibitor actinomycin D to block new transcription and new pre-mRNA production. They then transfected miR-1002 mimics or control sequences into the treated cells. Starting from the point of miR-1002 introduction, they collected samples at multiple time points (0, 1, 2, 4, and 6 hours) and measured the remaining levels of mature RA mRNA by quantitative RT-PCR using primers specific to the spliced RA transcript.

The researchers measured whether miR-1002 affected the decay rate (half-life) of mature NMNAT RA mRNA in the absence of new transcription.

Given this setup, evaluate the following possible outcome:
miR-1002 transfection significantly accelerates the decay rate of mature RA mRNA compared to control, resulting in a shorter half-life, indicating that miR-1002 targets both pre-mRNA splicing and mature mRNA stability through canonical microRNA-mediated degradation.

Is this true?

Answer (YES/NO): NO